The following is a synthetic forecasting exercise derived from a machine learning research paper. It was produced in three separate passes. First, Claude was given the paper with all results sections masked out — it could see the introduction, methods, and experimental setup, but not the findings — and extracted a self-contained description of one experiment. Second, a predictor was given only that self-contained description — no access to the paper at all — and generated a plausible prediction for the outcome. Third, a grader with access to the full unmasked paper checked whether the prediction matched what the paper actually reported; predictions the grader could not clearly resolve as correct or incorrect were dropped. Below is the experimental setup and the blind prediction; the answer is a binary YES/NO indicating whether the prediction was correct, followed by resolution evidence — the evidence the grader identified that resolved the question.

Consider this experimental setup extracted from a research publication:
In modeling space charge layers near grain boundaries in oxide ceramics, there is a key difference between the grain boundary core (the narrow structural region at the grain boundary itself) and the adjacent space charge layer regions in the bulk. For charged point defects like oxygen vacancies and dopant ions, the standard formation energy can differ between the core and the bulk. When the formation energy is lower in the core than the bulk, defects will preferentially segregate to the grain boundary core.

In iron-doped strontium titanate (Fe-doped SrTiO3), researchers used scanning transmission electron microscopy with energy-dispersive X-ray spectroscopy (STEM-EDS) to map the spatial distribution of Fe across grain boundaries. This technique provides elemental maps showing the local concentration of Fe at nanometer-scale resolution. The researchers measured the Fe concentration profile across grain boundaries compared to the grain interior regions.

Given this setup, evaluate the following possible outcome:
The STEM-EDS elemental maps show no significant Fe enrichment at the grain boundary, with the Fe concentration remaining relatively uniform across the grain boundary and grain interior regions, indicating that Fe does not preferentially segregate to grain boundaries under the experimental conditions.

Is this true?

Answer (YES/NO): NO